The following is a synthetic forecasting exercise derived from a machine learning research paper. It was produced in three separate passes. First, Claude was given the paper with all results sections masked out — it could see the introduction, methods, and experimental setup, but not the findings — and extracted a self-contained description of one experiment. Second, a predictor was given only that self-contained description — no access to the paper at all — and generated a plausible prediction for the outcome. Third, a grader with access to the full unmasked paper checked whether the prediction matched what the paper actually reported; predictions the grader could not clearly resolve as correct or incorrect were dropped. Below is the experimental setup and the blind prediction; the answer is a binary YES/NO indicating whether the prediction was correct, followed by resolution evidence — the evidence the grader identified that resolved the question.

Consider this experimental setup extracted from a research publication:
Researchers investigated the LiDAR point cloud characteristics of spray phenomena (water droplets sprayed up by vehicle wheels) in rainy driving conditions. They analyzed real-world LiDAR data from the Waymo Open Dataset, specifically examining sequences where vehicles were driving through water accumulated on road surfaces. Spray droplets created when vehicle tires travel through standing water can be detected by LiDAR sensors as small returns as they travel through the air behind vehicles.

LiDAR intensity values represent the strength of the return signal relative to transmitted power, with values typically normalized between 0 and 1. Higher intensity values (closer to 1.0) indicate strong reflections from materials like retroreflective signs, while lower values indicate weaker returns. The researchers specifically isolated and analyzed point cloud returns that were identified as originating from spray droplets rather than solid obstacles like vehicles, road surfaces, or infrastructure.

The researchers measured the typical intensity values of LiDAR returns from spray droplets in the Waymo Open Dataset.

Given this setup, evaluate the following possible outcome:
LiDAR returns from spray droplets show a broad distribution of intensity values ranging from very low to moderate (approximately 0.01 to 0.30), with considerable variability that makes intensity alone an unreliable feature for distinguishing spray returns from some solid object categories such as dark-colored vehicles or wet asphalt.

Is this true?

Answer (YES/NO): NO